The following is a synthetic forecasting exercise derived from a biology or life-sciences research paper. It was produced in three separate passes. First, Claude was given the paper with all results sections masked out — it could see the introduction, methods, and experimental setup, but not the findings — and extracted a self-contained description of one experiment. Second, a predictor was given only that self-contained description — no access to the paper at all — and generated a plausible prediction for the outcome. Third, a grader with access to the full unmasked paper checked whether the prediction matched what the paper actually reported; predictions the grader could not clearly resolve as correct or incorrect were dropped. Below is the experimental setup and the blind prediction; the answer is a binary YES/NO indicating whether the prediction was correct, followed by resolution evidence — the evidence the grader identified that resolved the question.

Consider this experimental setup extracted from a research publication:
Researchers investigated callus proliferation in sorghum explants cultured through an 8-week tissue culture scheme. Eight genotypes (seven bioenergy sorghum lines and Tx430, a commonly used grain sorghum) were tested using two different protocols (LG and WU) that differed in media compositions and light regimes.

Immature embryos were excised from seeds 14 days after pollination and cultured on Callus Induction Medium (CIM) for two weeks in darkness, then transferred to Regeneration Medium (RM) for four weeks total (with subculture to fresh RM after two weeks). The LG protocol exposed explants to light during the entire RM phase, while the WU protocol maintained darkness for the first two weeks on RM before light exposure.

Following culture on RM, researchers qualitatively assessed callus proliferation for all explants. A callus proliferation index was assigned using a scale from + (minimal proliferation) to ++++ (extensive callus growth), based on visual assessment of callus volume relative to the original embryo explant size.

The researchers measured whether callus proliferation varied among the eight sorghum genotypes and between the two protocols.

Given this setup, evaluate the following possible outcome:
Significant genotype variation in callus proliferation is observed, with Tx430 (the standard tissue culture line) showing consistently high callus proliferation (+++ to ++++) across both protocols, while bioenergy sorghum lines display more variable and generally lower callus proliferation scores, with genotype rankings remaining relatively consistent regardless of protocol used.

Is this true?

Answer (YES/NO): NO